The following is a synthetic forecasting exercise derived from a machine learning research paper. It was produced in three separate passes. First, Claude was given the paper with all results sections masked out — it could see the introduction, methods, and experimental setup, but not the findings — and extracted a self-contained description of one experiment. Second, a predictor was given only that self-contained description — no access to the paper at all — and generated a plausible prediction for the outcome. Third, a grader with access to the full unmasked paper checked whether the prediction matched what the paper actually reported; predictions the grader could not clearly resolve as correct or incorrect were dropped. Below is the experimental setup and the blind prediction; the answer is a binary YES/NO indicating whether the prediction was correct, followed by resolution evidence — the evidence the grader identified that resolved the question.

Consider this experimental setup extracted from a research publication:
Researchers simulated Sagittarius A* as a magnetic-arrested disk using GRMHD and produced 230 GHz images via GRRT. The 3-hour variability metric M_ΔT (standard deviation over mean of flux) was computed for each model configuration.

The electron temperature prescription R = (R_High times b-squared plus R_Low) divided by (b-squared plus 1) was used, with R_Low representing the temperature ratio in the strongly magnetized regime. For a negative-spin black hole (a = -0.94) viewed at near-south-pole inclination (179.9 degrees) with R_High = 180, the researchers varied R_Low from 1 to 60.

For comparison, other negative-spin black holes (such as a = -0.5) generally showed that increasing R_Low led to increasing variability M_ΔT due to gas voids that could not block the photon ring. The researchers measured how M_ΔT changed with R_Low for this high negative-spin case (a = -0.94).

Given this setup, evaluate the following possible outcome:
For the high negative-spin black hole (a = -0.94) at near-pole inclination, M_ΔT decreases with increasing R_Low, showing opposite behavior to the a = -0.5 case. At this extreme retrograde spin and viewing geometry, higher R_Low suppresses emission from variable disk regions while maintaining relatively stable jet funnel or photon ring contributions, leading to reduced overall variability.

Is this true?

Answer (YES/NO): NO